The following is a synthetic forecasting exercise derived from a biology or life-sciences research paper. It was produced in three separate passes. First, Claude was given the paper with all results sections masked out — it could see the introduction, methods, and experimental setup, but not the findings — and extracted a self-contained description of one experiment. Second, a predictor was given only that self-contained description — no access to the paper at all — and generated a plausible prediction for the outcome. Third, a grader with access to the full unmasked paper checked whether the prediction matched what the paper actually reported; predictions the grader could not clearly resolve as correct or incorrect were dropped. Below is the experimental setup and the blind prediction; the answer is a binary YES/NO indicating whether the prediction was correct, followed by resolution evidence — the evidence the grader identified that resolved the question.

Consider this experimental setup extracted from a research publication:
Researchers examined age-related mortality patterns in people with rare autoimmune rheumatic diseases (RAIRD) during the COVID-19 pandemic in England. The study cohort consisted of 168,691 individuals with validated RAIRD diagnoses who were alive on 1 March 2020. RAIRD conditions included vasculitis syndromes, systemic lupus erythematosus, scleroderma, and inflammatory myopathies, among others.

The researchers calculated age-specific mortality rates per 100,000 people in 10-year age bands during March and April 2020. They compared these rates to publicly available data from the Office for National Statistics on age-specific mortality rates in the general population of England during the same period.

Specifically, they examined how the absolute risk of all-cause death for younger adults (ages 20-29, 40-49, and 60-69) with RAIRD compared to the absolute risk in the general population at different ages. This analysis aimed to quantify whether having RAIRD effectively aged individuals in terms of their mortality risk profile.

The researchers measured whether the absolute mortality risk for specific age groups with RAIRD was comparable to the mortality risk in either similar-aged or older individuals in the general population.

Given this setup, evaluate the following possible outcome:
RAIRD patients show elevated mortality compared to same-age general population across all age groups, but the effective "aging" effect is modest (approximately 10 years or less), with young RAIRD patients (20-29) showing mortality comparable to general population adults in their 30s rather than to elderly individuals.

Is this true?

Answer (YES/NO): NO